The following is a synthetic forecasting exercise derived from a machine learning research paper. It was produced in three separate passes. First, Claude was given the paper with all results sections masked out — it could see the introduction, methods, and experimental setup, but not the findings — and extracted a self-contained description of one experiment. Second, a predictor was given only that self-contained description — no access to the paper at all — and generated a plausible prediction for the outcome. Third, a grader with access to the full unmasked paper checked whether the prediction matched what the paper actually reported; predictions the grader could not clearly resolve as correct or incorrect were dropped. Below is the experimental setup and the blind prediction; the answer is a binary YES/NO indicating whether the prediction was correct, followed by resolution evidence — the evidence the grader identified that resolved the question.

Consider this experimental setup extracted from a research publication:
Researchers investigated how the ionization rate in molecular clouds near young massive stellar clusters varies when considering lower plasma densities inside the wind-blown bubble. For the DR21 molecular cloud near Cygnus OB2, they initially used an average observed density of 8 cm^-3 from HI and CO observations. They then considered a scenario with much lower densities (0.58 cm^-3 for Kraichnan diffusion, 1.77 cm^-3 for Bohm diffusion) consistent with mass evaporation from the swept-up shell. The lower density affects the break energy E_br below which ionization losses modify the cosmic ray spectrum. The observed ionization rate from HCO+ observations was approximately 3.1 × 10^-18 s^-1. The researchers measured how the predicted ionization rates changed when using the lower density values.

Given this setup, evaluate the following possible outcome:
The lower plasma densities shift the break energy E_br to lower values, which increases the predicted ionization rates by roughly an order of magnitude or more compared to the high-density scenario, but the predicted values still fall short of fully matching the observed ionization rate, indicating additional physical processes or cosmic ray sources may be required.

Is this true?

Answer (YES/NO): NO